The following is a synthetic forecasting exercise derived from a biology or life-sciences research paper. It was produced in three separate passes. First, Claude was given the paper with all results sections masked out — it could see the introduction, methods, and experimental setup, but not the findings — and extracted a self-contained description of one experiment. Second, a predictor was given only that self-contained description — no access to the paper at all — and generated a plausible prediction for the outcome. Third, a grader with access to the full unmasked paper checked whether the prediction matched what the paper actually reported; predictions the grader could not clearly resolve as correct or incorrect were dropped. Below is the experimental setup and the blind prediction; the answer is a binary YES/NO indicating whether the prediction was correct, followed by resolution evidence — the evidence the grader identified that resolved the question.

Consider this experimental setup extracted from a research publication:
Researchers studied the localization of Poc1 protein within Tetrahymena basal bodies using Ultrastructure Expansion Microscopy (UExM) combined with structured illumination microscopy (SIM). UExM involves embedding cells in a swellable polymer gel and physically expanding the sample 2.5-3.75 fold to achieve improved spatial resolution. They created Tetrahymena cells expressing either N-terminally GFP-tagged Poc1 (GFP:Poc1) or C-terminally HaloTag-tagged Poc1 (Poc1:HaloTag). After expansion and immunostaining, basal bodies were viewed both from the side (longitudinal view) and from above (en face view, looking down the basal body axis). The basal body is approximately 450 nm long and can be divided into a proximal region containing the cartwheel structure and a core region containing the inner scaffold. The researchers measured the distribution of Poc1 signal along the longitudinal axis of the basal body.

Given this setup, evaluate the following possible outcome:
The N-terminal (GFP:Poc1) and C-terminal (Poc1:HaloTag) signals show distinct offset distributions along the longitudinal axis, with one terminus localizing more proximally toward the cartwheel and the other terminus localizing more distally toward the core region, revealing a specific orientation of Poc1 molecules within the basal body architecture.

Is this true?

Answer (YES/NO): NO